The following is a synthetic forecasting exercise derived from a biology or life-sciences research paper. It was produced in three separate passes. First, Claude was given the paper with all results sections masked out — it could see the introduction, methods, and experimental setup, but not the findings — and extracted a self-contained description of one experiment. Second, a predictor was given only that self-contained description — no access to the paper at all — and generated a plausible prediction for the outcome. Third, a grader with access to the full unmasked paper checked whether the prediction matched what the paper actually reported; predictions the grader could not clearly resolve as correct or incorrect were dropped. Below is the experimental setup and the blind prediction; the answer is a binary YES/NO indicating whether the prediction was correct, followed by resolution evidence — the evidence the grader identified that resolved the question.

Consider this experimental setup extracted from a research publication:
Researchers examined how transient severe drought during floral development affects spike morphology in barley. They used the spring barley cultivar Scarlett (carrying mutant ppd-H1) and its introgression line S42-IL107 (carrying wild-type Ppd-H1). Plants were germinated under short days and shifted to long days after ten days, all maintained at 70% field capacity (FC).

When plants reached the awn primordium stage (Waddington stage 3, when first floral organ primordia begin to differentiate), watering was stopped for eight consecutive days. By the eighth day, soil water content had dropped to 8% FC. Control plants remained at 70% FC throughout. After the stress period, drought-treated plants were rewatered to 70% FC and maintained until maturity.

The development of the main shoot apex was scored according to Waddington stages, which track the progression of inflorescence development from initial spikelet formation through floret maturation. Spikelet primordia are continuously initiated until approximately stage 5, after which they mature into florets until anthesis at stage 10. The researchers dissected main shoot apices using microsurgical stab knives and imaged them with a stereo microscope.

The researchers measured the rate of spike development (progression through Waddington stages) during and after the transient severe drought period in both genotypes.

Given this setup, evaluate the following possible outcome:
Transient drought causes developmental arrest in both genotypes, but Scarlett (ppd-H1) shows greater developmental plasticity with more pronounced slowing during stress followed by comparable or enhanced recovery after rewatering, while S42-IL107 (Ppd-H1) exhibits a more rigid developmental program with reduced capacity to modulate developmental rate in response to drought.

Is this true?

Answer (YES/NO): NO